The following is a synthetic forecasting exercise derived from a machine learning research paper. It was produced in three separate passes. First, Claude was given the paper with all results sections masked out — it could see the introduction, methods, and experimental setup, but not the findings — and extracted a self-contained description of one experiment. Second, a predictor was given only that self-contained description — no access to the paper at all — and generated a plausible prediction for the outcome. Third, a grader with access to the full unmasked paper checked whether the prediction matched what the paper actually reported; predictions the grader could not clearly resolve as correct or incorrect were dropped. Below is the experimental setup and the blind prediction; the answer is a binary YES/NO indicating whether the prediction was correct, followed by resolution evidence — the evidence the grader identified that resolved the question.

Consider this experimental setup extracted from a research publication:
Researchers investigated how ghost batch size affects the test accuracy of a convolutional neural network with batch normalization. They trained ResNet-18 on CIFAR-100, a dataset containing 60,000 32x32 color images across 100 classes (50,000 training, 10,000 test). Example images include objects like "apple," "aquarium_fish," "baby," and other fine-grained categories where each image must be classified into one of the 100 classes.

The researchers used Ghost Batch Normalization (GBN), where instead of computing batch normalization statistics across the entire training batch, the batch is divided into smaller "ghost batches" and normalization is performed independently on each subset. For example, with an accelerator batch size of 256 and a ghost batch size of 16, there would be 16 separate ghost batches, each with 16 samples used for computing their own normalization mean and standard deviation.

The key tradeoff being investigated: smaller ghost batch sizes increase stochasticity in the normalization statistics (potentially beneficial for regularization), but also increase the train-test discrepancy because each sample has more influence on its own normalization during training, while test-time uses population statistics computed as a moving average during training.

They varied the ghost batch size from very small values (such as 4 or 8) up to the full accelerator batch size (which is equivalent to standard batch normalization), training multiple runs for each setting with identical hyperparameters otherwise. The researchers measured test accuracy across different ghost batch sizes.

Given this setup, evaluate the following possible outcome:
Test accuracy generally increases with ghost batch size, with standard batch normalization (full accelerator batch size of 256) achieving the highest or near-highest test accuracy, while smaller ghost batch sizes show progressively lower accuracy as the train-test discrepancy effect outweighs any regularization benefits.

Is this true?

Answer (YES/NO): NO